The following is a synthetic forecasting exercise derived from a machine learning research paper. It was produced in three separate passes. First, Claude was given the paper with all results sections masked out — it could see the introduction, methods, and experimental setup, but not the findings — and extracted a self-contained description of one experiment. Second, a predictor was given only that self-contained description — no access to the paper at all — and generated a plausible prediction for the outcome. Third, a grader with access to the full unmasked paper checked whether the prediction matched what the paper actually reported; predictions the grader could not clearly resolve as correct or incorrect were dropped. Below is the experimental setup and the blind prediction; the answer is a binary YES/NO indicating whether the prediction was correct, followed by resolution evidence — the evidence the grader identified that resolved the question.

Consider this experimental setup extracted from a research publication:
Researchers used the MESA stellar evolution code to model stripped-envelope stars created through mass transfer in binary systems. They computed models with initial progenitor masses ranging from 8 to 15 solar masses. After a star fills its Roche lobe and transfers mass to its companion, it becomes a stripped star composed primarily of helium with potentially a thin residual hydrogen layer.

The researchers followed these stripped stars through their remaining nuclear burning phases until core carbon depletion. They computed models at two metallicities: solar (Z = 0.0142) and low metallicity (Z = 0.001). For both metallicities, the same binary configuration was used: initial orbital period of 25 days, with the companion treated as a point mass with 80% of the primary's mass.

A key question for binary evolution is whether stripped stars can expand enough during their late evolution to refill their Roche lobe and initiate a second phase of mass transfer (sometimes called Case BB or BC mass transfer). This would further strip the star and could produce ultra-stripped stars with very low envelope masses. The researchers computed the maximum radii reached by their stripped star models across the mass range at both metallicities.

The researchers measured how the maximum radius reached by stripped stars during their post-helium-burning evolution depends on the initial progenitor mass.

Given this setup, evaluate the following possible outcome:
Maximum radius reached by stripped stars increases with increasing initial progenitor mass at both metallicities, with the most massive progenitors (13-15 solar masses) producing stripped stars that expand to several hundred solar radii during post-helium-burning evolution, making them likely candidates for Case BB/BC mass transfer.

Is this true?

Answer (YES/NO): NO